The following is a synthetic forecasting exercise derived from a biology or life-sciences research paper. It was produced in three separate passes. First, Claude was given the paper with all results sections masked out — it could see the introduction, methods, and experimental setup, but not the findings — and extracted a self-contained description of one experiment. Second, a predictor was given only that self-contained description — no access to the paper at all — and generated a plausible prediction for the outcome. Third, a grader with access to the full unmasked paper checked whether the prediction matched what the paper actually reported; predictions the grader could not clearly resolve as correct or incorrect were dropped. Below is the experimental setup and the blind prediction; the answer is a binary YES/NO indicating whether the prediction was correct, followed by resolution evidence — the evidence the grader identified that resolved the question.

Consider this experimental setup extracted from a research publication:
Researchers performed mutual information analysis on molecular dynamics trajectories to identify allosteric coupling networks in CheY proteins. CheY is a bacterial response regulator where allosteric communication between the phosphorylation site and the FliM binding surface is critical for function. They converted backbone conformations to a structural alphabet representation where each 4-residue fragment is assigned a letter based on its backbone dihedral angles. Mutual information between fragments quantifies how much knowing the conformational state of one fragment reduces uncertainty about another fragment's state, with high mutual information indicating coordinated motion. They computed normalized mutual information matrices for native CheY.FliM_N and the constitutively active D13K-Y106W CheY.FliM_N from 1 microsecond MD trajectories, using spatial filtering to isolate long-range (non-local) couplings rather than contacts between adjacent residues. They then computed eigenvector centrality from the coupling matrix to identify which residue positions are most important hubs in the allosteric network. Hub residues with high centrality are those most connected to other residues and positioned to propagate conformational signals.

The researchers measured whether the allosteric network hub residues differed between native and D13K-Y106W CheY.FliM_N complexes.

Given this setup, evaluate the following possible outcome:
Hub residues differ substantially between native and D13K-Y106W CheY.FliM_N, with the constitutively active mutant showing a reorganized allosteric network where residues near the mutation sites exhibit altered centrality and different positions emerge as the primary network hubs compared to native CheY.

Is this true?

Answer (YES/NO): NO